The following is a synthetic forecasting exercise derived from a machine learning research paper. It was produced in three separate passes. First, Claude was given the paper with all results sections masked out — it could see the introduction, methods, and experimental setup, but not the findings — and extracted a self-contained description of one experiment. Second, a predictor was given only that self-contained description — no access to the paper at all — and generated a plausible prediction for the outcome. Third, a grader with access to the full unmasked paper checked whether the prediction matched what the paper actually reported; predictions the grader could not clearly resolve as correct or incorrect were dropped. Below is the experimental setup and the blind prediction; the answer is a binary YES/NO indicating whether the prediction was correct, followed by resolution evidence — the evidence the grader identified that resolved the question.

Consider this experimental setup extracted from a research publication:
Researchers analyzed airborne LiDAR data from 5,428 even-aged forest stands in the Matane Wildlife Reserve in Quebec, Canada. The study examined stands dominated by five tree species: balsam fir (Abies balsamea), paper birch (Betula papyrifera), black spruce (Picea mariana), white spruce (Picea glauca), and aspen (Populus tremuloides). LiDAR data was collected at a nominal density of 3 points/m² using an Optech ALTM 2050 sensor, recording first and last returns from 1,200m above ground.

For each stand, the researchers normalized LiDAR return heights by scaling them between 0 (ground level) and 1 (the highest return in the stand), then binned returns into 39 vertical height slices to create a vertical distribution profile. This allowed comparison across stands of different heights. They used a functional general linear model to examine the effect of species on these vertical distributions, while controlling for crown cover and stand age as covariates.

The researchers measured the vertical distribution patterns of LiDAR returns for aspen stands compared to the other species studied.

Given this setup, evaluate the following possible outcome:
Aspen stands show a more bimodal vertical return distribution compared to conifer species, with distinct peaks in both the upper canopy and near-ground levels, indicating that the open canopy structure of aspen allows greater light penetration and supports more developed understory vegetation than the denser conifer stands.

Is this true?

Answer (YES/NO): NO